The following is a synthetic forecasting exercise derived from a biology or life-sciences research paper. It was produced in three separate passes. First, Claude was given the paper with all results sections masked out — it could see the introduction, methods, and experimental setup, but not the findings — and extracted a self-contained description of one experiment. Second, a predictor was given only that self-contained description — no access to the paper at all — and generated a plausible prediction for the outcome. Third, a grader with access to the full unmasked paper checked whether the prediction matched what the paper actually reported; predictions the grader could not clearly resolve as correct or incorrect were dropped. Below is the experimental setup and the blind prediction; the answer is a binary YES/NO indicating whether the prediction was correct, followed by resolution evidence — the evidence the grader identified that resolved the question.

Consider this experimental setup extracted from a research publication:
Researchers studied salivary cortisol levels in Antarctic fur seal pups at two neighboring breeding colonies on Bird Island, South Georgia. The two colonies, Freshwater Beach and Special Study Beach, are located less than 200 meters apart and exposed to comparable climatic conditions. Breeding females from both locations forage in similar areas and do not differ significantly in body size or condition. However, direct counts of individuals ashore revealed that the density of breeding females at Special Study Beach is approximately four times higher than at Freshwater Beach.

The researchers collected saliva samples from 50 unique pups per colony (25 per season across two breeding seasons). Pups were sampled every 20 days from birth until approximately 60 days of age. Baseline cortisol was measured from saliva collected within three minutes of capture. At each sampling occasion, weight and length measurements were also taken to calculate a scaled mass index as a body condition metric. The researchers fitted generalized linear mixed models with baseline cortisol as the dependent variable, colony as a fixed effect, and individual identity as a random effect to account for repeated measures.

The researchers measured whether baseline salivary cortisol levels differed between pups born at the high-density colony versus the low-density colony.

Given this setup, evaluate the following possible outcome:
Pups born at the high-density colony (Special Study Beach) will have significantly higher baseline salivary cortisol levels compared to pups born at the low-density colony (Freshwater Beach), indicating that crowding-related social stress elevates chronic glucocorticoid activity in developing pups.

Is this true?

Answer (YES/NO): NO